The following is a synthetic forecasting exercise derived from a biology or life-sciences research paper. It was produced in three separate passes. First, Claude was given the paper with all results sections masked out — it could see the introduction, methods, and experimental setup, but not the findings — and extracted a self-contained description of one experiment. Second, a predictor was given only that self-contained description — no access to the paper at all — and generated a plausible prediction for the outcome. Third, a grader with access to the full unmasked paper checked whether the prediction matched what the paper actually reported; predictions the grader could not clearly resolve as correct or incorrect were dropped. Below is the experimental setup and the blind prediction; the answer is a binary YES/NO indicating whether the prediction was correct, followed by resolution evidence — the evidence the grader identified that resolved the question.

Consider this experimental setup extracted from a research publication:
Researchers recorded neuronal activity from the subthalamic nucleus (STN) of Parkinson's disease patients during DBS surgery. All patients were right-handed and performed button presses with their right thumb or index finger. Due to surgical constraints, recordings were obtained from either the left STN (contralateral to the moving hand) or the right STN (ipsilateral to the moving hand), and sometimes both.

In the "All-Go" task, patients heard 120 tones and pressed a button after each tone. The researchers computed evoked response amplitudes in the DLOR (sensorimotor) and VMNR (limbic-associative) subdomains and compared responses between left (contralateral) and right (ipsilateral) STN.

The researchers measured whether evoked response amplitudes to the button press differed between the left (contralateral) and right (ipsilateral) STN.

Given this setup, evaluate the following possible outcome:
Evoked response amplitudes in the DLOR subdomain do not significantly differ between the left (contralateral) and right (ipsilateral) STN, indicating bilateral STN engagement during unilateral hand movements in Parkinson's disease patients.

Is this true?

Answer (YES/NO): NO